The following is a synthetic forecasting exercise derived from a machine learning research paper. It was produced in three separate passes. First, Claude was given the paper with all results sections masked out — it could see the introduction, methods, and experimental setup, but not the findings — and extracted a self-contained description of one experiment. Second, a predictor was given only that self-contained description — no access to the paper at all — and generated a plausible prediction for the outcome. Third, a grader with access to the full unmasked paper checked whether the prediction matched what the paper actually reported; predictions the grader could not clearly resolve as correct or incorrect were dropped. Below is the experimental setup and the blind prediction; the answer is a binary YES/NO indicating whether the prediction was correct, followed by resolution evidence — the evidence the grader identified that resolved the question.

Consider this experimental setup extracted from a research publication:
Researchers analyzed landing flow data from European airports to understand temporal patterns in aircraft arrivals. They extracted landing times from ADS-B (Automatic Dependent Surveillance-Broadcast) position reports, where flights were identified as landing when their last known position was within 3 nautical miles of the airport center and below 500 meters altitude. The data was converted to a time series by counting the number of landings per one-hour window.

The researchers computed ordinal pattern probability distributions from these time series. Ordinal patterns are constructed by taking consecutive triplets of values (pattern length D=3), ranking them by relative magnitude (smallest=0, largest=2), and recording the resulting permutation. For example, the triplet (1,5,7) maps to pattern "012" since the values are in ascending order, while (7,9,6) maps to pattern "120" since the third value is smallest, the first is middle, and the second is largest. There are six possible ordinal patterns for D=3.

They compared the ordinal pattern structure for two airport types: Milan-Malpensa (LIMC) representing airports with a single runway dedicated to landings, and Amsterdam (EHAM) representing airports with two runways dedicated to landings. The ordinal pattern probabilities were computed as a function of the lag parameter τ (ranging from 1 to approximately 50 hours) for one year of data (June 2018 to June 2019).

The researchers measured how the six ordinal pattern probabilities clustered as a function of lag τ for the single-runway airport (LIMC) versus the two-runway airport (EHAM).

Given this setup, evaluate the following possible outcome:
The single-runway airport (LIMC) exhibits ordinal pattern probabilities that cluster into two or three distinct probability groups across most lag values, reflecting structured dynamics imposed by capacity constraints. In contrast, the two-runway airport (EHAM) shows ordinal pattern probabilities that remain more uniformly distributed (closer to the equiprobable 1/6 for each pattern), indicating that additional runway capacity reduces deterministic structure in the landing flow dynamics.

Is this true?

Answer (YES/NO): NO